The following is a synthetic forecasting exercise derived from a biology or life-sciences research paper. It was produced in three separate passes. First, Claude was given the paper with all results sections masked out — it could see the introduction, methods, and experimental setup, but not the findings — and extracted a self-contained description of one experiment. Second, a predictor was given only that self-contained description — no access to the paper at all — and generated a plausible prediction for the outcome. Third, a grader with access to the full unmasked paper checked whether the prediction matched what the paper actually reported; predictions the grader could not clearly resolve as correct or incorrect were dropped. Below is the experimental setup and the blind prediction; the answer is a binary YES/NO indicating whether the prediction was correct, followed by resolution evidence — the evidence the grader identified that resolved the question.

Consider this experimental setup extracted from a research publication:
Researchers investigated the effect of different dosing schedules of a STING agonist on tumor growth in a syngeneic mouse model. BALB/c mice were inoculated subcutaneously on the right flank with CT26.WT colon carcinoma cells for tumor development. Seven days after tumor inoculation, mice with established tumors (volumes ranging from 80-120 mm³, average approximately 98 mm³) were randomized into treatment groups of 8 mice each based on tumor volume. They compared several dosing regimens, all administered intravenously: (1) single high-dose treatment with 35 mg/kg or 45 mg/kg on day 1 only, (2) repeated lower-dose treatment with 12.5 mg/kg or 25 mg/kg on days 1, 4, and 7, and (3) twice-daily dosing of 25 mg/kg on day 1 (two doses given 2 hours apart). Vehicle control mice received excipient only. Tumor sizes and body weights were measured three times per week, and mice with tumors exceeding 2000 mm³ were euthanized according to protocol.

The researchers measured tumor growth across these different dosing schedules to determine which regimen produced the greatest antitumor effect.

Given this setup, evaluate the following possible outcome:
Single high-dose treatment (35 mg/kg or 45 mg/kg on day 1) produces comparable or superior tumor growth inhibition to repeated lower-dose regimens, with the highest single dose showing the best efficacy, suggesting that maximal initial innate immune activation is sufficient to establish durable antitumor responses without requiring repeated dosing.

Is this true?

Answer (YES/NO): YES